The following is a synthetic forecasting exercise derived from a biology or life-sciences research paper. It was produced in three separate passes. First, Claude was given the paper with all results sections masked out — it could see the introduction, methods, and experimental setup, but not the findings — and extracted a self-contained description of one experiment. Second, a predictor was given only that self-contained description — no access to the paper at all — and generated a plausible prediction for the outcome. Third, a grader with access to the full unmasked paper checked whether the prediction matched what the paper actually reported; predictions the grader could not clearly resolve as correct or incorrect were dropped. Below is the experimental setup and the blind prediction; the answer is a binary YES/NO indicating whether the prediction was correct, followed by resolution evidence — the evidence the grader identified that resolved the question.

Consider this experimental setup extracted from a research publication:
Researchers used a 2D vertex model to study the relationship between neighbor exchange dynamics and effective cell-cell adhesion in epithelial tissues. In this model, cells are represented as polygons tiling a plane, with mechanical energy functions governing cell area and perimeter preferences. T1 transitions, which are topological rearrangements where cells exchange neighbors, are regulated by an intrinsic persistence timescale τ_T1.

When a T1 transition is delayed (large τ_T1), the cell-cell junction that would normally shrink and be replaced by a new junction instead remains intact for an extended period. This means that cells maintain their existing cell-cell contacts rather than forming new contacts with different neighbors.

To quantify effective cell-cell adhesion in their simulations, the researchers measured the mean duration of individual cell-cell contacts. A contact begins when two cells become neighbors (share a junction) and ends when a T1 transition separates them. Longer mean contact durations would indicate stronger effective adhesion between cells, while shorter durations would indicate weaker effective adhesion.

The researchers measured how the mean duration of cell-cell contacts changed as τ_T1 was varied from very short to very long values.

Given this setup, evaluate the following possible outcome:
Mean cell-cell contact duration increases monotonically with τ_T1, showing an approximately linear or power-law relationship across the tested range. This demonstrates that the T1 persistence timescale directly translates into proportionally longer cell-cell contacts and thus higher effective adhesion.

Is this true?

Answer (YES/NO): NO